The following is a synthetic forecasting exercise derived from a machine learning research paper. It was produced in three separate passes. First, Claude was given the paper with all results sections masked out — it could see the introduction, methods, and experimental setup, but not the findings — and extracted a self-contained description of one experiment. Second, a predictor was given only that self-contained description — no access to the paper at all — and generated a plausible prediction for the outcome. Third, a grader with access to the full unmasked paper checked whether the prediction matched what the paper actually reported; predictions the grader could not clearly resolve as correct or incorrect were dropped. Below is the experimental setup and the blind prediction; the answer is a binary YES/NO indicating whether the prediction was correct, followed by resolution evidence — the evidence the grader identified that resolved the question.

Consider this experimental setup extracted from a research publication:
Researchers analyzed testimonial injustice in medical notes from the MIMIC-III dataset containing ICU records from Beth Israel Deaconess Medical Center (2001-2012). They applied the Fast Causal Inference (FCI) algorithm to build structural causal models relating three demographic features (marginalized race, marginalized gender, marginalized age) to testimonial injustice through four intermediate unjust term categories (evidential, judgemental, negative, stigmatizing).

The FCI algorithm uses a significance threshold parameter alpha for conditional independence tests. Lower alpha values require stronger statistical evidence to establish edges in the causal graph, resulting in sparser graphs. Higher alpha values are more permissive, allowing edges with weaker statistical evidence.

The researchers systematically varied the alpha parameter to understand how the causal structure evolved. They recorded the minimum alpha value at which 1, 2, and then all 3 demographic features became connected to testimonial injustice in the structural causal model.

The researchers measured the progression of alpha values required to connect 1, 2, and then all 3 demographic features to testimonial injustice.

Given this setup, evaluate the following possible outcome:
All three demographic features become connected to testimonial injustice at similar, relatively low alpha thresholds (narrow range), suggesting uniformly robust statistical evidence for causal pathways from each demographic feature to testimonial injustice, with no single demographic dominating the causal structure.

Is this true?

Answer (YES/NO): NO